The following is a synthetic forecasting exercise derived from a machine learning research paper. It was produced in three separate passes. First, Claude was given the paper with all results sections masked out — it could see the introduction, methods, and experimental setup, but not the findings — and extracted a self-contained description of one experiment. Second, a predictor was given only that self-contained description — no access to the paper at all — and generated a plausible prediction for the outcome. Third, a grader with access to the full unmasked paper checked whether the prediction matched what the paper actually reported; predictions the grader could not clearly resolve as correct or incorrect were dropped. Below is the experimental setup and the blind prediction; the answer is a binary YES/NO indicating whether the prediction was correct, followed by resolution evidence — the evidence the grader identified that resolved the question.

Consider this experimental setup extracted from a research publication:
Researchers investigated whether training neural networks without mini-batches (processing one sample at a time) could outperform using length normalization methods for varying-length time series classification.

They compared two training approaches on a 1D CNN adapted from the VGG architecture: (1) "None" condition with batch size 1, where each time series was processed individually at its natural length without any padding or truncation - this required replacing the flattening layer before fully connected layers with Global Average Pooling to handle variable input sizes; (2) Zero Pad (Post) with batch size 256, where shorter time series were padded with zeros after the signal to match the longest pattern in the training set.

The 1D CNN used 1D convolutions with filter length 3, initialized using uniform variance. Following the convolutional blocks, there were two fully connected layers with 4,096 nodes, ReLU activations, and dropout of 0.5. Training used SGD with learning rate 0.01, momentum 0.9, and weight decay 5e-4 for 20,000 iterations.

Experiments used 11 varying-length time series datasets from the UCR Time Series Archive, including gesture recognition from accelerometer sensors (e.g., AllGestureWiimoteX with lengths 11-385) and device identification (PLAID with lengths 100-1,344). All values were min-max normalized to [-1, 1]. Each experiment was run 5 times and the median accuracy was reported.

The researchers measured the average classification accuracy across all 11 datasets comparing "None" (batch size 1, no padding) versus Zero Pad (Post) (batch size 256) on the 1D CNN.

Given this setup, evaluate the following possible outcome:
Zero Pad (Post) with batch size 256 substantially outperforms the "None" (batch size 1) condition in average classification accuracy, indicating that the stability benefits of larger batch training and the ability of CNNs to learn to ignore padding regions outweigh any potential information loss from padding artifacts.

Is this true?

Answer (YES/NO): YES